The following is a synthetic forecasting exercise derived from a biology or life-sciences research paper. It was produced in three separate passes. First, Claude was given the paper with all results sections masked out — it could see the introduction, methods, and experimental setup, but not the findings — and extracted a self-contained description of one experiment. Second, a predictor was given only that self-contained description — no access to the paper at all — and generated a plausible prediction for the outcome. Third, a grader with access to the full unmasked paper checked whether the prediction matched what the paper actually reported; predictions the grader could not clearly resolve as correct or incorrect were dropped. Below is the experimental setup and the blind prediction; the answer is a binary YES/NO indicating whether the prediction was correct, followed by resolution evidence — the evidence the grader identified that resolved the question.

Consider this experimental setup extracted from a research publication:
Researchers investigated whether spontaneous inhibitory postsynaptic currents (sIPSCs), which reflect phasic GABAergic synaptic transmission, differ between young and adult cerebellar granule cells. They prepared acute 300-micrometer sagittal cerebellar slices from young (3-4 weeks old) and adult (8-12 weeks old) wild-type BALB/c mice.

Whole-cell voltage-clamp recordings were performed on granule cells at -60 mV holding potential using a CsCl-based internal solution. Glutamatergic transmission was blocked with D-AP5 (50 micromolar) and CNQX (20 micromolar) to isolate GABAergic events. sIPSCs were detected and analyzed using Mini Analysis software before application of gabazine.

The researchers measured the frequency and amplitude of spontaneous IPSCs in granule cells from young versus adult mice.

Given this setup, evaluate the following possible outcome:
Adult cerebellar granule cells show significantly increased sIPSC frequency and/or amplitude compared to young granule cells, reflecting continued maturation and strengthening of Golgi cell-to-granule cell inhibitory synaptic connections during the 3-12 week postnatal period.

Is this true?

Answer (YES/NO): NO